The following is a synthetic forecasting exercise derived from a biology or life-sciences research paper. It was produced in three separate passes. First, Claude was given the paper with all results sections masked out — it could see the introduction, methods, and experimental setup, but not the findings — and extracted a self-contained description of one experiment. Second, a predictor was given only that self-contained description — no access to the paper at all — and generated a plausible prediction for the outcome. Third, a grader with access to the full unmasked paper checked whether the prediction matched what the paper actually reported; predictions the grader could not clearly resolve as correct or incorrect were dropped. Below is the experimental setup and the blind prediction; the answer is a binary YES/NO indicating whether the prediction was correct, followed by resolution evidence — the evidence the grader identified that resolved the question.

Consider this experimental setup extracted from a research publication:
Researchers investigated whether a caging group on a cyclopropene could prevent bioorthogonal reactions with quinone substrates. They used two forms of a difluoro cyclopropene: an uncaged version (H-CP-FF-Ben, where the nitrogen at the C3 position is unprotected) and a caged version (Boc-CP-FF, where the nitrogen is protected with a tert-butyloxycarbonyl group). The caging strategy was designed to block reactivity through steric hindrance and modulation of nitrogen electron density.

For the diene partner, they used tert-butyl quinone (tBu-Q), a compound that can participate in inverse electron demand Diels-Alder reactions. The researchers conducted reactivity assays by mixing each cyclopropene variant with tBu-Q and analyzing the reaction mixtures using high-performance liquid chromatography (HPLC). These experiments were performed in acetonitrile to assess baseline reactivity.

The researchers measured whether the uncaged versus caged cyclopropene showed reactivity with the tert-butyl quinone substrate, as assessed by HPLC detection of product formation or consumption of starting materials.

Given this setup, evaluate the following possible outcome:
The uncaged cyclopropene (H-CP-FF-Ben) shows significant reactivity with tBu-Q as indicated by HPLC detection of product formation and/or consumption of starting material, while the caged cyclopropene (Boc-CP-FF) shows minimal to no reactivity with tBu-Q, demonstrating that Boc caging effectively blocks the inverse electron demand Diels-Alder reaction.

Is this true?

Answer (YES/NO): YES